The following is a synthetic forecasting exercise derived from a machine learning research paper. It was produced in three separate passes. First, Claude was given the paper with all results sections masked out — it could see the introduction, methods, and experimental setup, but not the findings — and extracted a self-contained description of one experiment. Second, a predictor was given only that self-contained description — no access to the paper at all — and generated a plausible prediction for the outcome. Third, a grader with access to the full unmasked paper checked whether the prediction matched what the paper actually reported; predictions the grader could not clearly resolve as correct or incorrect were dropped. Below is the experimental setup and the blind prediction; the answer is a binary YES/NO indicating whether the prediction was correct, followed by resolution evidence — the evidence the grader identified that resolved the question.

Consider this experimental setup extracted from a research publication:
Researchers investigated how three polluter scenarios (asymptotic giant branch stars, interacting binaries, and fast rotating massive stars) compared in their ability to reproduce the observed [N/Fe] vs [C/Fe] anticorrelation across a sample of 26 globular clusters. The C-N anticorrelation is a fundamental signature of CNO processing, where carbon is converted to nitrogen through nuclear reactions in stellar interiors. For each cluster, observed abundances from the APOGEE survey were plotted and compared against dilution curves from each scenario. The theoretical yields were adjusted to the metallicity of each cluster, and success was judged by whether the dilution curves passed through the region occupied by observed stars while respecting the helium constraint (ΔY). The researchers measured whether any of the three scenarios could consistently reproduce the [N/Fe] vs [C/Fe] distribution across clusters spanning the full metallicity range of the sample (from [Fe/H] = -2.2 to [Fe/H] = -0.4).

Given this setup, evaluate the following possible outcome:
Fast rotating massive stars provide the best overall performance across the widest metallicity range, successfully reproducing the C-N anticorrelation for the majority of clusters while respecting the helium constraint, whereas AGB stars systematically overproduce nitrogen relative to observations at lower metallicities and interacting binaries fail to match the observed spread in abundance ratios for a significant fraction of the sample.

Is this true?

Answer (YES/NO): NO